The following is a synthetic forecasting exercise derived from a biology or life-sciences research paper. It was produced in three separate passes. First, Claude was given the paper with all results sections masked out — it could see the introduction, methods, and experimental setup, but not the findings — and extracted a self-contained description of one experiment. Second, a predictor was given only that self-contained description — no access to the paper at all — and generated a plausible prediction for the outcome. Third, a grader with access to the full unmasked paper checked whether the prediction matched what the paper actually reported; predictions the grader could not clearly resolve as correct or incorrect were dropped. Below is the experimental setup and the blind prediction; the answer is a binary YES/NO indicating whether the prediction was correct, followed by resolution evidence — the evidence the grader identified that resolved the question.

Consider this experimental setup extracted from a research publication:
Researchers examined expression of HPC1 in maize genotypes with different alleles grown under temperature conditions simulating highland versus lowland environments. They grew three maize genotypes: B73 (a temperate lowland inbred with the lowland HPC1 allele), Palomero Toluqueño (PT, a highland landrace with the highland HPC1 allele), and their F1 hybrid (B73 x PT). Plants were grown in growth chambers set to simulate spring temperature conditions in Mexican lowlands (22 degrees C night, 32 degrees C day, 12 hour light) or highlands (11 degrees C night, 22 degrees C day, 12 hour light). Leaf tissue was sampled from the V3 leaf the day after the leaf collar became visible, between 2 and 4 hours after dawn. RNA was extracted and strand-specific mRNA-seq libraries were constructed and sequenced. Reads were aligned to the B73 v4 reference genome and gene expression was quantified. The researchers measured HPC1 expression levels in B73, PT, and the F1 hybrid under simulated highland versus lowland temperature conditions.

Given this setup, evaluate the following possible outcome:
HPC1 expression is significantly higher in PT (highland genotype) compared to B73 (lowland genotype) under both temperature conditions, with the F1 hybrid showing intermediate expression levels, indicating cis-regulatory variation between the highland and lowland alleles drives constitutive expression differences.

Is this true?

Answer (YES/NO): NO